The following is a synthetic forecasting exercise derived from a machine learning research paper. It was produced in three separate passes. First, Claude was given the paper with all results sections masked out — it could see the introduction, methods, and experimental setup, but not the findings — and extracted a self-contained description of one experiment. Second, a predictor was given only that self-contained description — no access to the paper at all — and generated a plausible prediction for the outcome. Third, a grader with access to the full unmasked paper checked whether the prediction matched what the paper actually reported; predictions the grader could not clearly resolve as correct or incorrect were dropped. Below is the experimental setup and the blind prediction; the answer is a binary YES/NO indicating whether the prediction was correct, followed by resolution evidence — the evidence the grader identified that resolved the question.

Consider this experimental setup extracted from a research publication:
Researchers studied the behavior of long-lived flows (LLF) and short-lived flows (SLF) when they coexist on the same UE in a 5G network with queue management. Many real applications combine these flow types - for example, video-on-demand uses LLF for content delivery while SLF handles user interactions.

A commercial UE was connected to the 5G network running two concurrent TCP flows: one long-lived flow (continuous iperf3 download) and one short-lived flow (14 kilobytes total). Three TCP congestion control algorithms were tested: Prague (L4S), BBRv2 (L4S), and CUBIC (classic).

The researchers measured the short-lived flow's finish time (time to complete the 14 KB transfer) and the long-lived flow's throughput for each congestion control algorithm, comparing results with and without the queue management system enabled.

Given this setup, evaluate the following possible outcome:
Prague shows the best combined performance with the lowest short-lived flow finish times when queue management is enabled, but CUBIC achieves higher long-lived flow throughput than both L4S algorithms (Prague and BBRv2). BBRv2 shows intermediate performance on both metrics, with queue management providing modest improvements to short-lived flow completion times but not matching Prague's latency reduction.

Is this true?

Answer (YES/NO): NO